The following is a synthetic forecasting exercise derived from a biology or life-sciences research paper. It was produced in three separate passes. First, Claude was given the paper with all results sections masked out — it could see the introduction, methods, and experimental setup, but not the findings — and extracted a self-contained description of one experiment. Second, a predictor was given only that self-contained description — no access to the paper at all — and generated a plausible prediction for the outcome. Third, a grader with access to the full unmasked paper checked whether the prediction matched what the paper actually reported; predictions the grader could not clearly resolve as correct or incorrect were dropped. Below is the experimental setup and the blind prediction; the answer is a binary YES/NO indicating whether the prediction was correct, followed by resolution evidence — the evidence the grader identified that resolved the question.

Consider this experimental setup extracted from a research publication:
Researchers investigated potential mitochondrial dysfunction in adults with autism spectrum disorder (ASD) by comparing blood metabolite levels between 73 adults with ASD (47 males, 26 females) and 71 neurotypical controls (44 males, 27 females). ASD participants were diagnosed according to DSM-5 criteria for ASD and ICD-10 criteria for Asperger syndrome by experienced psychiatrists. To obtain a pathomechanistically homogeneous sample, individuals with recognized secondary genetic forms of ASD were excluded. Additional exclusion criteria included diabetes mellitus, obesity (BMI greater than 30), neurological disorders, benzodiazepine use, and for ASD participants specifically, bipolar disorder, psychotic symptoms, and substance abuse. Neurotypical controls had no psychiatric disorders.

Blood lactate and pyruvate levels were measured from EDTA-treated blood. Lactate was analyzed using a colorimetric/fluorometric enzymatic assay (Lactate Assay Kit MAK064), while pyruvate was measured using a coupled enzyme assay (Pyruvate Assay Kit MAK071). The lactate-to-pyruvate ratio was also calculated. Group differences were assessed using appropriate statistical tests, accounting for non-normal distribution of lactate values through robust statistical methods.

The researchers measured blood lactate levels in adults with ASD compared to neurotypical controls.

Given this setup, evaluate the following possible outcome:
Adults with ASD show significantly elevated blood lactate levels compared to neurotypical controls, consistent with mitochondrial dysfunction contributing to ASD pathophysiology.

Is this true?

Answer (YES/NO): NO